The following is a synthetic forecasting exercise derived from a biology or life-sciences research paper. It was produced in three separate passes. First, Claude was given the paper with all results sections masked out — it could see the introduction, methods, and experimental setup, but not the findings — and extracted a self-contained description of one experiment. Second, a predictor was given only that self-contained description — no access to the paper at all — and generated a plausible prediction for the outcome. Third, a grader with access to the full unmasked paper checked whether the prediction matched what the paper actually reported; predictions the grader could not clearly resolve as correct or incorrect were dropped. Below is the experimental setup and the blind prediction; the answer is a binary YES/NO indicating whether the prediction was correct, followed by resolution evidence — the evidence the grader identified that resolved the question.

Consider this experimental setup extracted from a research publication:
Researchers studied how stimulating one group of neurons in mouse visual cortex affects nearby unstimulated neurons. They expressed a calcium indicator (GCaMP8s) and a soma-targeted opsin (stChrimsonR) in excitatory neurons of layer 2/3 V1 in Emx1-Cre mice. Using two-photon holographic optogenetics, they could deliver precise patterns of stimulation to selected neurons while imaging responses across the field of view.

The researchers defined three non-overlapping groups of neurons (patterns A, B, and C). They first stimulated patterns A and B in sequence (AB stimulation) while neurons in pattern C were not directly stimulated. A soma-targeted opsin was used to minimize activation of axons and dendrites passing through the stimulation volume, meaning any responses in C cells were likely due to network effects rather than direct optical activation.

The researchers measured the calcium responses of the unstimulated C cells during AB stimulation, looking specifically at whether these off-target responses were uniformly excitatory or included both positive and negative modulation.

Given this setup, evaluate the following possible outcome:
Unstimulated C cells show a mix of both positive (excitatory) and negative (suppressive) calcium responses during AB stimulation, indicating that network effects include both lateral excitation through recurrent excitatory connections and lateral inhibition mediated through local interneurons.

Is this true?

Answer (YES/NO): YES